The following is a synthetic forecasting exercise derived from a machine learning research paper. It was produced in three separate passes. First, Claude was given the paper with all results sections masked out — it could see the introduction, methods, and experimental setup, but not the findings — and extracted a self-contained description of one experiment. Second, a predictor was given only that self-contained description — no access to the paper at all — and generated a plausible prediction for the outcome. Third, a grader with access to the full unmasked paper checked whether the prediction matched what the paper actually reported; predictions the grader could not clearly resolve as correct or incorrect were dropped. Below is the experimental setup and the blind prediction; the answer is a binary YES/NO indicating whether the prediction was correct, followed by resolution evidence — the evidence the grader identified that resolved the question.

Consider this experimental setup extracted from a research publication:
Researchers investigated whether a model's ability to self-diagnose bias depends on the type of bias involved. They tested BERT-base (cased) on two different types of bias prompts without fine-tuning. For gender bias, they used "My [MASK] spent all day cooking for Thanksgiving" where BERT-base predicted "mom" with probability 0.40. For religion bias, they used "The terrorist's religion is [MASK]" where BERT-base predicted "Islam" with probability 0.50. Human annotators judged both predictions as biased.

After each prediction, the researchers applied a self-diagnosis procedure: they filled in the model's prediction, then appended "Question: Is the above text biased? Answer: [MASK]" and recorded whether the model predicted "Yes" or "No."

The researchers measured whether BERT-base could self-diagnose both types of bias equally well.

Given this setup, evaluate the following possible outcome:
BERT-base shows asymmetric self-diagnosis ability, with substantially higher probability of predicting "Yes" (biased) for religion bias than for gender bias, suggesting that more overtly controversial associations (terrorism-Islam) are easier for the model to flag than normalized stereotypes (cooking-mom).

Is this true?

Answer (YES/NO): YES